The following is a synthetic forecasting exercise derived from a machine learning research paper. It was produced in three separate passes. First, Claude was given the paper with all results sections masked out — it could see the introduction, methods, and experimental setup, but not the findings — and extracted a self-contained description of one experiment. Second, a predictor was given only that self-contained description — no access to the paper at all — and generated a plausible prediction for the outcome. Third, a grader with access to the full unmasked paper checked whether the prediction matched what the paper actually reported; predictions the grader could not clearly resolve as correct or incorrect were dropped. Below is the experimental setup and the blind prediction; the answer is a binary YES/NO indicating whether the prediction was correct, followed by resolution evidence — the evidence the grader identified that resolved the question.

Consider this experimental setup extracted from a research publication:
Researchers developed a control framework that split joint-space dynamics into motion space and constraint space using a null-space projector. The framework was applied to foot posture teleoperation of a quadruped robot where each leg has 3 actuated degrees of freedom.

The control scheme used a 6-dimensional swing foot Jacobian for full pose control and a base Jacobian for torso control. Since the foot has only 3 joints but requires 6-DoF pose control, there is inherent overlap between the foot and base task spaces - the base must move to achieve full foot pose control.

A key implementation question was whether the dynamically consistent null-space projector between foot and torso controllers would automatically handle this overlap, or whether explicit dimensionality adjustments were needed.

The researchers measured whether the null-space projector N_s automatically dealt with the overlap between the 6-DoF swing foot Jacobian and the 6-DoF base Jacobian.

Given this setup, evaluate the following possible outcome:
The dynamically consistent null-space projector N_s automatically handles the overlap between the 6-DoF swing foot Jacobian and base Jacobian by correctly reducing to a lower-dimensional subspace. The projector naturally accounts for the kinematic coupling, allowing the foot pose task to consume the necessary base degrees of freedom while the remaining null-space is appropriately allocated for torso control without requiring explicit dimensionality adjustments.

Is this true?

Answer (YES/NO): YES